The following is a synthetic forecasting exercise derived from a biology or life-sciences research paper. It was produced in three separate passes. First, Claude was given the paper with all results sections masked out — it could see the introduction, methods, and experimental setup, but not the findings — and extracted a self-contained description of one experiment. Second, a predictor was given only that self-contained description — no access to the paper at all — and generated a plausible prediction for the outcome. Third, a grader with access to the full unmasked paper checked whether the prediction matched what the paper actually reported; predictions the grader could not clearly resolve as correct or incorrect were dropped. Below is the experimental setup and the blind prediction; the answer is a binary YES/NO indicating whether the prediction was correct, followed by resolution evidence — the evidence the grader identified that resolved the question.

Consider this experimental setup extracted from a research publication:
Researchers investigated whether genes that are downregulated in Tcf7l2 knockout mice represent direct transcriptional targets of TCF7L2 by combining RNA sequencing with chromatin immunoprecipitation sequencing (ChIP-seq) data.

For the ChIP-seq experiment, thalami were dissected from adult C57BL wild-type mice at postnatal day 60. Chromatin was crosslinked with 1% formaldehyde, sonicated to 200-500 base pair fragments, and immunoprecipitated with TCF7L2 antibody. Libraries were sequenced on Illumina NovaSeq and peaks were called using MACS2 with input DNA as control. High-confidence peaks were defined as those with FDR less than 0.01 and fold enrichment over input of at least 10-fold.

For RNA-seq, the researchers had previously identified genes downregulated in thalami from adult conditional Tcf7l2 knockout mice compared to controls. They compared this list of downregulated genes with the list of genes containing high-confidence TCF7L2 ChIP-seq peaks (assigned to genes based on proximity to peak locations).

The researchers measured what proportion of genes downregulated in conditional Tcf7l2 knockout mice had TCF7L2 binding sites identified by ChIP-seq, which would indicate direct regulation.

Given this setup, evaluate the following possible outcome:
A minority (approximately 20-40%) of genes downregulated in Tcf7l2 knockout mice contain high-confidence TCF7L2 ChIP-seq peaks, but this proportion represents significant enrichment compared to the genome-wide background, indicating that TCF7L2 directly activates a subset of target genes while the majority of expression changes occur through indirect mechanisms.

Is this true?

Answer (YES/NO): YES